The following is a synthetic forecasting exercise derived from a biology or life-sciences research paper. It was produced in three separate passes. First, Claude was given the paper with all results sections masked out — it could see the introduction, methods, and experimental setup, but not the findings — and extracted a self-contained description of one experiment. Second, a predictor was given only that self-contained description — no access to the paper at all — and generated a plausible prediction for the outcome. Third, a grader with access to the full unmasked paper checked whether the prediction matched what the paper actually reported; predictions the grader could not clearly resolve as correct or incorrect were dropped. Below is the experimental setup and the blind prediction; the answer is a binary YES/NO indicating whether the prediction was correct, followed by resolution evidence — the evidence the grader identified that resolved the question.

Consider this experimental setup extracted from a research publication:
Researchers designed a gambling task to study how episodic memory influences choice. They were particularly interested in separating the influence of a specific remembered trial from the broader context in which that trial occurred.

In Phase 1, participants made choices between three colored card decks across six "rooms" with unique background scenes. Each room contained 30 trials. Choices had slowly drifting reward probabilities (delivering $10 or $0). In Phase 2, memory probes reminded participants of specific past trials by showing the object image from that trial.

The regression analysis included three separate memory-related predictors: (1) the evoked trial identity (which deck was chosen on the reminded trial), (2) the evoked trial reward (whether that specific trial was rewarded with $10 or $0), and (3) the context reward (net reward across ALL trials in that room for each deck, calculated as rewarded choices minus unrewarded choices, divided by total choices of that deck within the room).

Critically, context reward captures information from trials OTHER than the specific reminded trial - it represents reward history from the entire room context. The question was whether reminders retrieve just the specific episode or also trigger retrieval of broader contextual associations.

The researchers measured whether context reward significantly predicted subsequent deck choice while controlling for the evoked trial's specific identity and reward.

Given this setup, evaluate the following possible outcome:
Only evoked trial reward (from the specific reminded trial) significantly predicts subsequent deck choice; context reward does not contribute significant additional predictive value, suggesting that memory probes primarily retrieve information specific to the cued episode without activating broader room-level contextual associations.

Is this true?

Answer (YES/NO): NO